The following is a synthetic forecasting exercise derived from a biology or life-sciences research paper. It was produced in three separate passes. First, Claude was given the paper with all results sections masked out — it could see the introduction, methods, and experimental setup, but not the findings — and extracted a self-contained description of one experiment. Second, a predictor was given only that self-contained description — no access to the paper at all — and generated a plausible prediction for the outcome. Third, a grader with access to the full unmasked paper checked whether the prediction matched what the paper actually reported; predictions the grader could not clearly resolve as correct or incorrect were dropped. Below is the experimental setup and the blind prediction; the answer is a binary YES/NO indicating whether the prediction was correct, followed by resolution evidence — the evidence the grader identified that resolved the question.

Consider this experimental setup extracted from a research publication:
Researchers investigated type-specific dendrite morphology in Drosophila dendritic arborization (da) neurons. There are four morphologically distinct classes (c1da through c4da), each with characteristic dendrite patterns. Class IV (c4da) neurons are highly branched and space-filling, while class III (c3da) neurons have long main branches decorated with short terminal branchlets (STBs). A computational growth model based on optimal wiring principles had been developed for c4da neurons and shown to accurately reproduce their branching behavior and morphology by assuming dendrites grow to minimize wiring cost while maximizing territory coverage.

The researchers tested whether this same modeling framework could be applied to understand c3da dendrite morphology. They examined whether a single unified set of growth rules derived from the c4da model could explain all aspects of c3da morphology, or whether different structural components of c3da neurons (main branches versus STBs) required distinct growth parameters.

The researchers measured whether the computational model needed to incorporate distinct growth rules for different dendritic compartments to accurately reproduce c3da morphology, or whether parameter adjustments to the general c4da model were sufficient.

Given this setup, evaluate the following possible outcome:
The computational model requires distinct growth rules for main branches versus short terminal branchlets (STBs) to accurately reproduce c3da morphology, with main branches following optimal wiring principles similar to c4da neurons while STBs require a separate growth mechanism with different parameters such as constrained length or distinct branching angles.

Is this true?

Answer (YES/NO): YES